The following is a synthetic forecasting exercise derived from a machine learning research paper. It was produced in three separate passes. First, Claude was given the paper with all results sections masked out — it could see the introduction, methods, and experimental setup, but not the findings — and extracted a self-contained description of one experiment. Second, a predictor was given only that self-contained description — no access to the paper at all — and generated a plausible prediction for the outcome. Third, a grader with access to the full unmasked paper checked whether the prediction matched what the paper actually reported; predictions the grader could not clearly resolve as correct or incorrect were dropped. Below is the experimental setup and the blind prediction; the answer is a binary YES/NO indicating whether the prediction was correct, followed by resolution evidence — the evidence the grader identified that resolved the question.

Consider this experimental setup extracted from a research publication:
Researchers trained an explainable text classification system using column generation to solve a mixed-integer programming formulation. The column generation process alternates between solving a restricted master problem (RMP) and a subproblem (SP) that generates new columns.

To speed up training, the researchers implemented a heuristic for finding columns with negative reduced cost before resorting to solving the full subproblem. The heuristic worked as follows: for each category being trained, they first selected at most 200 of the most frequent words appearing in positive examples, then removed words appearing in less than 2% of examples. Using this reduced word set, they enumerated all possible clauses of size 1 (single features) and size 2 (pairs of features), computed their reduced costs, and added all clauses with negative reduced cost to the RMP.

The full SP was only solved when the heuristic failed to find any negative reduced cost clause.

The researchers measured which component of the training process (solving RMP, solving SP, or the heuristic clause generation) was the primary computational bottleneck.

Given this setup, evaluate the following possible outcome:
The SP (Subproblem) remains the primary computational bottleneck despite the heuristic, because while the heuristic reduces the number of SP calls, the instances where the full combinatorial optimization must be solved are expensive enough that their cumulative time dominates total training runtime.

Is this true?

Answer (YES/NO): YES